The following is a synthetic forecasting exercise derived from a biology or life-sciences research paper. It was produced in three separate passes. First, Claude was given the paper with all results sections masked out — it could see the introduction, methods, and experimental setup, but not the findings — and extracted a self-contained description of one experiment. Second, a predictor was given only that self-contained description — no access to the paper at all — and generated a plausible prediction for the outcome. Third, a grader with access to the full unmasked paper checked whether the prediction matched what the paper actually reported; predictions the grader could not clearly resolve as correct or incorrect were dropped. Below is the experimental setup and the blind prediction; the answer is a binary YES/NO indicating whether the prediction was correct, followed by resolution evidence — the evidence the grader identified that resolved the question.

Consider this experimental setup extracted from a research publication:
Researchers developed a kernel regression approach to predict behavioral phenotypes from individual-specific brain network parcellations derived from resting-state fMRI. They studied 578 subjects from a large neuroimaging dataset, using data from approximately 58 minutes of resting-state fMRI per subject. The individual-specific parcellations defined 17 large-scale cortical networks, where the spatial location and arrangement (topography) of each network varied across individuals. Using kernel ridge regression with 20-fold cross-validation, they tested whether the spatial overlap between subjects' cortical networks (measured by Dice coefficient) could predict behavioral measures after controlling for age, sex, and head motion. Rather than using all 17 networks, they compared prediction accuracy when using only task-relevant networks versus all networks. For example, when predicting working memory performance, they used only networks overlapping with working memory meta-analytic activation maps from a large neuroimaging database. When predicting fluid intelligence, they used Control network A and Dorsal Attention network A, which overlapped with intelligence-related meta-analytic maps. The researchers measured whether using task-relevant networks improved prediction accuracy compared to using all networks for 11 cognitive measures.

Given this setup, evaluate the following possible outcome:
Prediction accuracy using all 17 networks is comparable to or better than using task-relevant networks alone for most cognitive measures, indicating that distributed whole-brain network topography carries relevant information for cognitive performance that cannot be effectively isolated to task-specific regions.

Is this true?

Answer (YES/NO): YES